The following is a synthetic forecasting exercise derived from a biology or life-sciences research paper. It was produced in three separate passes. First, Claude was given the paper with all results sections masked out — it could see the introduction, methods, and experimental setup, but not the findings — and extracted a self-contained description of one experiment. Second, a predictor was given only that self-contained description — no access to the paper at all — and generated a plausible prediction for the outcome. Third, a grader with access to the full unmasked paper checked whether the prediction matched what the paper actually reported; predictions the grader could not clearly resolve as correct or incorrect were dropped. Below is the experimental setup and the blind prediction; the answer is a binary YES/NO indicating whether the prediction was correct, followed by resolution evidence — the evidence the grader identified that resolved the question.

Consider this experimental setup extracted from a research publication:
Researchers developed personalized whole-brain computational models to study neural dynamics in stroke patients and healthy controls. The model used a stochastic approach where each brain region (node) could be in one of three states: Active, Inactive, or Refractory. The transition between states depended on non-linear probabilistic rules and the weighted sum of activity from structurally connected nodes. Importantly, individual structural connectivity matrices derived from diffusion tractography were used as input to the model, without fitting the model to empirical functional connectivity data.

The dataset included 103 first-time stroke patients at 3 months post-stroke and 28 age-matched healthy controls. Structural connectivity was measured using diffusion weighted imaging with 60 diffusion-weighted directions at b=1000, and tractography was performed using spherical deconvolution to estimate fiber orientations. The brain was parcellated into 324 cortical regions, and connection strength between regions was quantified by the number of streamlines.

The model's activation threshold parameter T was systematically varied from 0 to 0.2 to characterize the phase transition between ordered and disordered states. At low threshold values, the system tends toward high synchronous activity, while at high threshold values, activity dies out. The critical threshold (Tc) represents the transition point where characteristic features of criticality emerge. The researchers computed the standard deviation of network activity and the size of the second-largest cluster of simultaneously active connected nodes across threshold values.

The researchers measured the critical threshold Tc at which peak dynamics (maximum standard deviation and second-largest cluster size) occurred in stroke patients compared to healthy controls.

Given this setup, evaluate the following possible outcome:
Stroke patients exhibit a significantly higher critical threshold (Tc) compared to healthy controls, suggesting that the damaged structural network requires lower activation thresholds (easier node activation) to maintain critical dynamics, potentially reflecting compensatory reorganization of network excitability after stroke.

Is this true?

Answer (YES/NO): NO